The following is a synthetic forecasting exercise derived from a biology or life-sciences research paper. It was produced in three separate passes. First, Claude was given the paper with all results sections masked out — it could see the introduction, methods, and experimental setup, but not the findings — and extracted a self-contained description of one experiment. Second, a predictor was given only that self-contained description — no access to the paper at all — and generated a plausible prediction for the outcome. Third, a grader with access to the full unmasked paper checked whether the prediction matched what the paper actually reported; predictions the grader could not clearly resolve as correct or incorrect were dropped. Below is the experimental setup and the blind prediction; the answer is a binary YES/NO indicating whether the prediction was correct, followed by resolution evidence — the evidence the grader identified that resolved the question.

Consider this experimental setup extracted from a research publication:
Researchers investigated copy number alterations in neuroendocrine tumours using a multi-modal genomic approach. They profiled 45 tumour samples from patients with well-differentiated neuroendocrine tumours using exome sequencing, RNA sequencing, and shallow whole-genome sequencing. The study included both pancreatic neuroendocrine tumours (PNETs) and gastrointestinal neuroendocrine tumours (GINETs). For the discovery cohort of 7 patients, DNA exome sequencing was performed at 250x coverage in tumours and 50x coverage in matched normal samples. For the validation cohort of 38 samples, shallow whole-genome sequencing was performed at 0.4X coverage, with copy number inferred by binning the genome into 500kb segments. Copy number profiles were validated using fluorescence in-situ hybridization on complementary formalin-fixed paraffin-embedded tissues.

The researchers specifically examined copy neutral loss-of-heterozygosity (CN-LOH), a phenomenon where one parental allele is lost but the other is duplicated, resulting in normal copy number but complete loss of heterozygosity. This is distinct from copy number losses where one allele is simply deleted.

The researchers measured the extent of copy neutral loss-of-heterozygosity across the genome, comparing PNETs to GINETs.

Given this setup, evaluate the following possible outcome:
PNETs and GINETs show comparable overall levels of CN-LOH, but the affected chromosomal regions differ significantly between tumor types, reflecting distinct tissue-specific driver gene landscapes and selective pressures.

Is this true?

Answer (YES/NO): NO